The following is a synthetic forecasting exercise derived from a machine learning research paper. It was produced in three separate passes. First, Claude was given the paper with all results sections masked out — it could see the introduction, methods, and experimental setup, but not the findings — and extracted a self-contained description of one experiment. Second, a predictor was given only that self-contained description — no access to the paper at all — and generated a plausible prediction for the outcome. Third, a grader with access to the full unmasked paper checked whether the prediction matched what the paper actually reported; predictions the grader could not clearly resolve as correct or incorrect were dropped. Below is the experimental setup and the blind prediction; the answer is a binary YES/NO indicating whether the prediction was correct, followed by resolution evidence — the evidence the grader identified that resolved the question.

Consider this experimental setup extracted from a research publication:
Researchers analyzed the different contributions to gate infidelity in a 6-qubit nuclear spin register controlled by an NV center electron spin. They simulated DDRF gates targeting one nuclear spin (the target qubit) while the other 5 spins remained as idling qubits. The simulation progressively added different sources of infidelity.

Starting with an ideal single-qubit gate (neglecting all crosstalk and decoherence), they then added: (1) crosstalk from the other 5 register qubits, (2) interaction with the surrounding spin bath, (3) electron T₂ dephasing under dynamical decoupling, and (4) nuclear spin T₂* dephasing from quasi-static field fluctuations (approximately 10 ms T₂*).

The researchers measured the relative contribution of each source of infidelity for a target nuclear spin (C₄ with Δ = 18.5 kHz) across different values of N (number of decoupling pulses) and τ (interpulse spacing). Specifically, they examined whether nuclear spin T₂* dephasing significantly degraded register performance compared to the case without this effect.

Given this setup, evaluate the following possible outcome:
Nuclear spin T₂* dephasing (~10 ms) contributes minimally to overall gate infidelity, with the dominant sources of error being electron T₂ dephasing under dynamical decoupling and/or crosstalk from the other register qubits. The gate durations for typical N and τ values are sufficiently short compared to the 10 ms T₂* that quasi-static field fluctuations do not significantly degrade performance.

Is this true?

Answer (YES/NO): NO